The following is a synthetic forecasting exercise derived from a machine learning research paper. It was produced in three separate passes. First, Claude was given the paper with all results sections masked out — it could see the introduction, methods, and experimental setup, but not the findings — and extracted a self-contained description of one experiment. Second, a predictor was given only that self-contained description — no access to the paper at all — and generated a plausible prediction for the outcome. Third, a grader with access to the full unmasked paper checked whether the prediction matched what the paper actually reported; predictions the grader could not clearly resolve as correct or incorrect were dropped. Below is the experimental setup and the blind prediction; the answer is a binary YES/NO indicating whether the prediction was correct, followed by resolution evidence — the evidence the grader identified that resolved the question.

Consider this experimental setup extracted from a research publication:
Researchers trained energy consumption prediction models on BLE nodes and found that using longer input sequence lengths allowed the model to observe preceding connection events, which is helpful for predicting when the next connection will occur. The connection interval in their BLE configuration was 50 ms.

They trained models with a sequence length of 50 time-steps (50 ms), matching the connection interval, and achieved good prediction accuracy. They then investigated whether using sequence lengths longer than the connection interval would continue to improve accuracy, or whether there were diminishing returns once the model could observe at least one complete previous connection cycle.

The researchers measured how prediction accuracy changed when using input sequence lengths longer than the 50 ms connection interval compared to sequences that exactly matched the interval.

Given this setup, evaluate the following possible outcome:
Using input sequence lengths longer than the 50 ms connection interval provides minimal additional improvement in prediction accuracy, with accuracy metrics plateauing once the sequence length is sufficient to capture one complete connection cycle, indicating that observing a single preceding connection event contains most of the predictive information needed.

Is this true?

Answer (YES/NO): YES